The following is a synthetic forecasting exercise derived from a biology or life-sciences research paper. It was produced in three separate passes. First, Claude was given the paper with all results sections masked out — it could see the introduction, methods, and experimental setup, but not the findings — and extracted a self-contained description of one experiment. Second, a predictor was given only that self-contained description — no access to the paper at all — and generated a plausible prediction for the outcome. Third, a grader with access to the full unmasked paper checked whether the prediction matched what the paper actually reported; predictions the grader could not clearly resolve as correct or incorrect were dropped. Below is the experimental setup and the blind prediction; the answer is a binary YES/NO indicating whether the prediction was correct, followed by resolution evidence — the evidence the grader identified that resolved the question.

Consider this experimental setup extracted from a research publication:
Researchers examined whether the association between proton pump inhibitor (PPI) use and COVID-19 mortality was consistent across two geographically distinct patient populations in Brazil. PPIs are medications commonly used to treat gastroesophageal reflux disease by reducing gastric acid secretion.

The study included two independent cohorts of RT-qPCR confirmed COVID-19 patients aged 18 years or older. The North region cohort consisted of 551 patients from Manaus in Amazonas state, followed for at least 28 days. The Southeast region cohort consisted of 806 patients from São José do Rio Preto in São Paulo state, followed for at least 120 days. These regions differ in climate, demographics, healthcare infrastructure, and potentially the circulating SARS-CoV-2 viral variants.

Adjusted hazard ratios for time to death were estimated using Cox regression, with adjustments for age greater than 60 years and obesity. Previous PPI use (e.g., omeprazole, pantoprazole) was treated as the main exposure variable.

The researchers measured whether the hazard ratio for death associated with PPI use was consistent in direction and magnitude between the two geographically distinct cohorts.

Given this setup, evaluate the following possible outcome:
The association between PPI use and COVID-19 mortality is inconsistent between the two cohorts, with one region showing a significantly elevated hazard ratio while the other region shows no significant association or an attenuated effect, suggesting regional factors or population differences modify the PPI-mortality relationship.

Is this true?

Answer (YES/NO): NO